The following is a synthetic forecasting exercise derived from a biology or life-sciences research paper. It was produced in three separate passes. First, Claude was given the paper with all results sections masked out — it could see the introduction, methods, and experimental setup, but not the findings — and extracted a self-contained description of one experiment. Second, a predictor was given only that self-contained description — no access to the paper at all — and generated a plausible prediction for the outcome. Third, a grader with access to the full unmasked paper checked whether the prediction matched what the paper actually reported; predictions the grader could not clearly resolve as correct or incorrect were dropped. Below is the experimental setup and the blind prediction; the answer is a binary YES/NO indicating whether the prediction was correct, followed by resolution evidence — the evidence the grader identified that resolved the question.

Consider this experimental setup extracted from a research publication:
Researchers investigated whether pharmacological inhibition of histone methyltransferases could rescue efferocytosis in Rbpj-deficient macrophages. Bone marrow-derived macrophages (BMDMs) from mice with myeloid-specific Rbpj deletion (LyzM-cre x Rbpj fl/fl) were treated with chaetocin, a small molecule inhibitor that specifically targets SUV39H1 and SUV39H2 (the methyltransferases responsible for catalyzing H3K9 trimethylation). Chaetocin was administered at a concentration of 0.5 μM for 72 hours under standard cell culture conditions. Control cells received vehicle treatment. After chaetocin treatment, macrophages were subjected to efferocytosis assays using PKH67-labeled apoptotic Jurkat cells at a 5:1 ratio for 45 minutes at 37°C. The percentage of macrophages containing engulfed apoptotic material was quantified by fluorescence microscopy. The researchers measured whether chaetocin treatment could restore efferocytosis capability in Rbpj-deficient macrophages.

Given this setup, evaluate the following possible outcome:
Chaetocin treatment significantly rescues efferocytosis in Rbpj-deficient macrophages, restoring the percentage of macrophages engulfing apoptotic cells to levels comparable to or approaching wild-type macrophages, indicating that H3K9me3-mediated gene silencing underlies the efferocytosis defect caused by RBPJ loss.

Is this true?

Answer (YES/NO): YES